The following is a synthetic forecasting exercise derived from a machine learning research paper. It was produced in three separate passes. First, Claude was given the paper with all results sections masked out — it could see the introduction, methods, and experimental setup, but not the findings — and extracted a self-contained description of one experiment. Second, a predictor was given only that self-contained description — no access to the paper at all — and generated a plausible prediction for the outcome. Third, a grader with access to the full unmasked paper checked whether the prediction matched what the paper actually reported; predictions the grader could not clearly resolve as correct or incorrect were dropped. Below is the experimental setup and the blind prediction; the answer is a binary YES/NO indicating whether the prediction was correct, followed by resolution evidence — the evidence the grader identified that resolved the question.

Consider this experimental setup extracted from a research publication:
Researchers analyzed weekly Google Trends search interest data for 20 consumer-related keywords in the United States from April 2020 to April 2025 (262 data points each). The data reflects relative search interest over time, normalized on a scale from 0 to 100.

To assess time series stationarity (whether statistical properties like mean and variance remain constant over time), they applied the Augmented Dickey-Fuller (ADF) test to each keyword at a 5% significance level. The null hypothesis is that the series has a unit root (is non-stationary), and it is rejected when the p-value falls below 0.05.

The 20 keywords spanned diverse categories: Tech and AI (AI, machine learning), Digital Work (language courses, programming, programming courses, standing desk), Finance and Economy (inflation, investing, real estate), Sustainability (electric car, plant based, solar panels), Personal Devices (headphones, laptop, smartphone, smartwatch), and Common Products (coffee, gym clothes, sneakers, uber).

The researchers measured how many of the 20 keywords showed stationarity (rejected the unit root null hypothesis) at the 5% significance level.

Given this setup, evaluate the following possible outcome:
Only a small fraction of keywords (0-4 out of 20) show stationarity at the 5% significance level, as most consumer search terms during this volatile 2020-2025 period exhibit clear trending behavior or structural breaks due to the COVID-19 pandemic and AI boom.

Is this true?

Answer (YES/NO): NO